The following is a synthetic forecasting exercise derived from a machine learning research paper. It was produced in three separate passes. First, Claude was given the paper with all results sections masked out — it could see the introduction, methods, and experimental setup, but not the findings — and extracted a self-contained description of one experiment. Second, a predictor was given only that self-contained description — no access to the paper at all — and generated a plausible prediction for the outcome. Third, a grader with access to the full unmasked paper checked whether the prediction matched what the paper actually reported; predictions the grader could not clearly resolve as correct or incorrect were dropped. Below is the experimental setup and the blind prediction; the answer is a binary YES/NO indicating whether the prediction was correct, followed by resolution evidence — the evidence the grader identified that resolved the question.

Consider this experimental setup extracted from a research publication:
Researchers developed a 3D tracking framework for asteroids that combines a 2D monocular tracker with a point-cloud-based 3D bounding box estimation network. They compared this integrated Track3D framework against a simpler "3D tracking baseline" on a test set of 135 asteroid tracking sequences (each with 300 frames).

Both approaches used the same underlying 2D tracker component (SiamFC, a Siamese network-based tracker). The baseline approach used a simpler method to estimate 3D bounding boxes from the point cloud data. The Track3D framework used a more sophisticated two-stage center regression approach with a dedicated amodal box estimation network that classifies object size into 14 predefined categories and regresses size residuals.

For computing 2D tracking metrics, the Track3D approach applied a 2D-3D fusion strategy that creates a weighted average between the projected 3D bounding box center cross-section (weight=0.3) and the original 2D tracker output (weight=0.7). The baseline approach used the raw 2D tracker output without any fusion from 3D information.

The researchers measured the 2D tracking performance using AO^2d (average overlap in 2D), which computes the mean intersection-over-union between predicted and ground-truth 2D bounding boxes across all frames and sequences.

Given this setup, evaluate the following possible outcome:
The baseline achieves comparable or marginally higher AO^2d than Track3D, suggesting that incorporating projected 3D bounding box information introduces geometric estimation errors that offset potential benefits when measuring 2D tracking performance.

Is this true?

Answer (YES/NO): YES